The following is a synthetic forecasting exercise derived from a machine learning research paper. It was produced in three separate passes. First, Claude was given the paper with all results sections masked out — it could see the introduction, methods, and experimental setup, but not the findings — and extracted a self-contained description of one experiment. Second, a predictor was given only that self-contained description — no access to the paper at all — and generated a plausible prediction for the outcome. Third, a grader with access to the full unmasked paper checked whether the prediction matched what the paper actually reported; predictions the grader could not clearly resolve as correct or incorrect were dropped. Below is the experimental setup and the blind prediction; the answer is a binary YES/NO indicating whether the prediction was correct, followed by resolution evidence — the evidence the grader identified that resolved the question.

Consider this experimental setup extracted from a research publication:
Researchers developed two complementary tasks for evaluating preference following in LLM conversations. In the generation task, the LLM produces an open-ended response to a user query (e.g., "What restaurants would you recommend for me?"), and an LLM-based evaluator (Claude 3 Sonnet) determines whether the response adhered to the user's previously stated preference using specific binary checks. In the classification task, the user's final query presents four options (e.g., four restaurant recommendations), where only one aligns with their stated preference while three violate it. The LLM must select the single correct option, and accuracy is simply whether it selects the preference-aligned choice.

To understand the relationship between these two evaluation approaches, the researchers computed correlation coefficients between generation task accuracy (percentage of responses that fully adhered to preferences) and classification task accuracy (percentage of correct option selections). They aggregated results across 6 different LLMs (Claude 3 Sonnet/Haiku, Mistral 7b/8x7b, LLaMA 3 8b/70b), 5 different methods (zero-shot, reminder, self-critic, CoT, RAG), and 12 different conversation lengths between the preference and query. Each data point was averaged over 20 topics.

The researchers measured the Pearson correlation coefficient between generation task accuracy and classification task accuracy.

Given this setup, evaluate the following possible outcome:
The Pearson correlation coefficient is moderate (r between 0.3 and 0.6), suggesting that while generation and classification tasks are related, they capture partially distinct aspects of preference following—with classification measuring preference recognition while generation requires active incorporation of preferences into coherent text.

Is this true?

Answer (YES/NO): NO